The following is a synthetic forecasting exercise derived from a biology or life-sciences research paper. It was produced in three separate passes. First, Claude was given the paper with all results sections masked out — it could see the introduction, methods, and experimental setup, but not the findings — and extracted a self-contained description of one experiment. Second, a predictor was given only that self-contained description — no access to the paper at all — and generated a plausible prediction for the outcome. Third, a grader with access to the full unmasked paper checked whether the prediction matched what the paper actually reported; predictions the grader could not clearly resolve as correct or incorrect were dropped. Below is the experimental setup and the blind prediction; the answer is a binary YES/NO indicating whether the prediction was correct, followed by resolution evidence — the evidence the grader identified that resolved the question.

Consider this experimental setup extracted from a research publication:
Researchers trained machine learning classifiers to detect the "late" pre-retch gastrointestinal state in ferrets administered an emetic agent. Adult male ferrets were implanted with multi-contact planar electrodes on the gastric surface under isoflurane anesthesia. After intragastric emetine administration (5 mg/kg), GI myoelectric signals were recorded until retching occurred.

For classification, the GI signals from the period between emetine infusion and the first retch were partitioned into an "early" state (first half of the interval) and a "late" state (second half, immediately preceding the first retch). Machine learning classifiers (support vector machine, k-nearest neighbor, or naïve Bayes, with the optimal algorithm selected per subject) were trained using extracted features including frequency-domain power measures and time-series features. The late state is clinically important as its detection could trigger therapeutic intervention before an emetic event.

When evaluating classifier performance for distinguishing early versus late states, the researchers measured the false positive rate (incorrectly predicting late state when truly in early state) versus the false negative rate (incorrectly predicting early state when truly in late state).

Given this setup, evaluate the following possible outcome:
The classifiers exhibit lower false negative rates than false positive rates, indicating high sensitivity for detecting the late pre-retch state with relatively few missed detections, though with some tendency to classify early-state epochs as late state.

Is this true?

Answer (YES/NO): NO